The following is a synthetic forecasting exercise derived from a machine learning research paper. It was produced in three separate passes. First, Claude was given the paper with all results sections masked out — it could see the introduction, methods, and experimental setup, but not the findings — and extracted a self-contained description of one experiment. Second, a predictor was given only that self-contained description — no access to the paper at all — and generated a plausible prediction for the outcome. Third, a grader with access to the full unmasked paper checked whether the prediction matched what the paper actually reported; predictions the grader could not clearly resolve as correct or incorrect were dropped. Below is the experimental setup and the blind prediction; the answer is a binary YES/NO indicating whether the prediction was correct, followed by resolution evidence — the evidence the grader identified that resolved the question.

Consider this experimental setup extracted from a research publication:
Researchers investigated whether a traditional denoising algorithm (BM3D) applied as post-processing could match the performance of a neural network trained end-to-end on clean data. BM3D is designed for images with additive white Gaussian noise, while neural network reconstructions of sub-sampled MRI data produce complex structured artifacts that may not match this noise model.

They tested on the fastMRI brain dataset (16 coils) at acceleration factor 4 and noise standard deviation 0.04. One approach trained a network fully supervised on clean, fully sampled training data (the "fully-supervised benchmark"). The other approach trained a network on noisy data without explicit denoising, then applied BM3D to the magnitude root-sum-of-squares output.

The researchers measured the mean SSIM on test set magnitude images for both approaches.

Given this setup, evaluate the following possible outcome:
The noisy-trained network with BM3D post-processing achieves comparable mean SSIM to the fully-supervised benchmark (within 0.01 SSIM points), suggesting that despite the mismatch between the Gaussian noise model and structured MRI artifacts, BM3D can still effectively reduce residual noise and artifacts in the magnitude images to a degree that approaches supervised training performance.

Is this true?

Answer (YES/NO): YES